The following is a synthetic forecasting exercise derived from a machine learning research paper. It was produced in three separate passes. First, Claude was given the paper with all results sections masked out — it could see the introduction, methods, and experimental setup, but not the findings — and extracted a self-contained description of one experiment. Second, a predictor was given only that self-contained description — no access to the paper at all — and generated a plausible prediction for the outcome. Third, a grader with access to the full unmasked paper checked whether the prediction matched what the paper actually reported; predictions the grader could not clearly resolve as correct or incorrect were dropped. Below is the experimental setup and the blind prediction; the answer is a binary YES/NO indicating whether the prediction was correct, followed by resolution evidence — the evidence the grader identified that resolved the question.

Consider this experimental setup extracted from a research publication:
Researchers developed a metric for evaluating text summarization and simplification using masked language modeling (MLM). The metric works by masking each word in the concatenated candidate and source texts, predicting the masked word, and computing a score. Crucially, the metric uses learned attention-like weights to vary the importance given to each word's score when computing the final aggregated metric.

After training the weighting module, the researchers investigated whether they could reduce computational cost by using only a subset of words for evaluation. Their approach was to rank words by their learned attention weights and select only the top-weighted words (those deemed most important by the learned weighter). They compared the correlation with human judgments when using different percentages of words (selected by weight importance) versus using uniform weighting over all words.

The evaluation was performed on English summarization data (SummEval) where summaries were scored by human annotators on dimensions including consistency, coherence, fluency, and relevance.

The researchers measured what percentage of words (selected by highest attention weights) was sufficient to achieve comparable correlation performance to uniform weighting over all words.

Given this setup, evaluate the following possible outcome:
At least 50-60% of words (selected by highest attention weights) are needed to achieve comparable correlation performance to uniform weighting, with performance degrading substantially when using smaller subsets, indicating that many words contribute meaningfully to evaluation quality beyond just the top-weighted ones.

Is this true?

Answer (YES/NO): NO